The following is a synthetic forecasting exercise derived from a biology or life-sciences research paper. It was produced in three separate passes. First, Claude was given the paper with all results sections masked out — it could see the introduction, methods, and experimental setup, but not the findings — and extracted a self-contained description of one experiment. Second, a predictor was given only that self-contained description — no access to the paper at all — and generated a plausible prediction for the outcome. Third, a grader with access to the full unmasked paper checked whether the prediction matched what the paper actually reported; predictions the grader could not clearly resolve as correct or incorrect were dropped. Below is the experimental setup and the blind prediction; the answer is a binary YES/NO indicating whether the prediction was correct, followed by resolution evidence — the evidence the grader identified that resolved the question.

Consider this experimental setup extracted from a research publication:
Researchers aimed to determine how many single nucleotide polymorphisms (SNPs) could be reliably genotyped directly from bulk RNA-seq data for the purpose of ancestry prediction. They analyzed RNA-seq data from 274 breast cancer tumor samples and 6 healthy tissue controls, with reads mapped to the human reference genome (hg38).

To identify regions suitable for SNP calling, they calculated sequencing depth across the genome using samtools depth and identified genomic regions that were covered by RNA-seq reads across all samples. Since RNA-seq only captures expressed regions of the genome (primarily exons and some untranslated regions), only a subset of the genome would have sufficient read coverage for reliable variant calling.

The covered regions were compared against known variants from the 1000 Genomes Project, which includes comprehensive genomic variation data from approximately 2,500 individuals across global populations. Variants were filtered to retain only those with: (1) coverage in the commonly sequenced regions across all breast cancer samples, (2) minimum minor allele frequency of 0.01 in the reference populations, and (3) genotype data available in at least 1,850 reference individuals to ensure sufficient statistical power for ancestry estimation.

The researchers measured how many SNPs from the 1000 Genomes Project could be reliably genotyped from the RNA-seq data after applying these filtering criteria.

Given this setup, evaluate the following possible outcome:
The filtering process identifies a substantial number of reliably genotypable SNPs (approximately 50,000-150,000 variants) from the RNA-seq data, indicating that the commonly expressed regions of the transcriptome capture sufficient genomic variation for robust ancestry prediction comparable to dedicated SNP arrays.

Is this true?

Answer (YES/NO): NO